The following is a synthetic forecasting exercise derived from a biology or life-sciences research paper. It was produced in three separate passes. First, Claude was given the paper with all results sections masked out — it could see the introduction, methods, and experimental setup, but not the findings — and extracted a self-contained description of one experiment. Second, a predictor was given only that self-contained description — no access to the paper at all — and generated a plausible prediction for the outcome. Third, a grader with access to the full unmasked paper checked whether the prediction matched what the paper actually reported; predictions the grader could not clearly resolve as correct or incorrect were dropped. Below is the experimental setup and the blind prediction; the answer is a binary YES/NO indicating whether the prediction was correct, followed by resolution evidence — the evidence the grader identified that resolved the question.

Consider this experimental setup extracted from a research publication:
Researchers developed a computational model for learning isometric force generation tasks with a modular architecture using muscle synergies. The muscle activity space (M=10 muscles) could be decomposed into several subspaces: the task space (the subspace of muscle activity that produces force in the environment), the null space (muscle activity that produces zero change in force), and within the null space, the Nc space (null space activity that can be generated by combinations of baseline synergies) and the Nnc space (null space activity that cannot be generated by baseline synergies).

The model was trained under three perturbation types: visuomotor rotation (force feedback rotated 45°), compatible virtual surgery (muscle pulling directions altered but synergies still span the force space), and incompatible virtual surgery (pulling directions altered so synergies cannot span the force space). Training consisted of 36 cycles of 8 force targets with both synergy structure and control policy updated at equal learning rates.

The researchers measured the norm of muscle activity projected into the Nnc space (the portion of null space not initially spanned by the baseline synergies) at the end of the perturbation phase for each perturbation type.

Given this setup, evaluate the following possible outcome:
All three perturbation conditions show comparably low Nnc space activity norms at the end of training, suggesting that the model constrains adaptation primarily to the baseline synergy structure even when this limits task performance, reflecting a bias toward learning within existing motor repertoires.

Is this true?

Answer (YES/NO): NO